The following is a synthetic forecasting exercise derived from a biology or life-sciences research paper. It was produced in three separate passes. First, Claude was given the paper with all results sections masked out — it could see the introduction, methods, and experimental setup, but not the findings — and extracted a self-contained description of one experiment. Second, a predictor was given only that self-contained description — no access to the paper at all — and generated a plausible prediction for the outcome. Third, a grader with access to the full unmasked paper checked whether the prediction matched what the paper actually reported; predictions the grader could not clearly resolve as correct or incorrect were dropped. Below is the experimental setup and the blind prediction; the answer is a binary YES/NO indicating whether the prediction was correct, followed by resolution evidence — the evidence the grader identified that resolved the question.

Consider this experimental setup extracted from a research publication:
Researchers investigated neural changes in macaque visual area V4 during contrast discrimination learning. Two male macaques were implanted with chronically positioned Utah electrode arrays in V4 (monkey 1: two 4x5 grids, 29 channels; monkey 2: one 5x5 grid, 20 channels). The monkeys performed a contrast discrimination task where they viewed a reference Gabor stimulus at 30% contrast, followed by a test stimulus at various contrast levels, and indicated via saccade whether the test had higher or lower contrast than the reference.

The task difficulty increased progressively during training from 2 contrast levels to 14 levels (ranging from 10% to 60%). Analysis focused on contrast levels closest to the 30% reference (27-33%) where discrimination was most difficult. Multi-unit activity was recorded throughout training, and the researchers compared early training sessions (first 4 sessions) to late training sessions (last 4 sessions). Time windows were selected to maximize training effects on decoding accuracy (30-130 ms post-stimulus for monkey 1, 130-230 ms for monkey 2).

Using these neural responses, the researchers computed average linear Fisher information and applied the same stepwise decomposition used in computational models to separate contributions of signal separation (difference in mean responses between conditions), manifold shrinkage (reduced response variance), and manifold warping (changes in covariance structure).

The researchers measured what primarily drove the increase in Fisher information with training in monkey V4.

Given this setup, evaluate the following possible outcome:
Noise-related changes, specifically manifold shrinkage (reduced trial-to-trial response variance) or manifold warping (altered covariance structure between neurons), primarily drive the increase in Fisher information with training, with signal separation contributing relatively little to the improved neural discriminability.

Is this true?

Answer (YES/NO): YES